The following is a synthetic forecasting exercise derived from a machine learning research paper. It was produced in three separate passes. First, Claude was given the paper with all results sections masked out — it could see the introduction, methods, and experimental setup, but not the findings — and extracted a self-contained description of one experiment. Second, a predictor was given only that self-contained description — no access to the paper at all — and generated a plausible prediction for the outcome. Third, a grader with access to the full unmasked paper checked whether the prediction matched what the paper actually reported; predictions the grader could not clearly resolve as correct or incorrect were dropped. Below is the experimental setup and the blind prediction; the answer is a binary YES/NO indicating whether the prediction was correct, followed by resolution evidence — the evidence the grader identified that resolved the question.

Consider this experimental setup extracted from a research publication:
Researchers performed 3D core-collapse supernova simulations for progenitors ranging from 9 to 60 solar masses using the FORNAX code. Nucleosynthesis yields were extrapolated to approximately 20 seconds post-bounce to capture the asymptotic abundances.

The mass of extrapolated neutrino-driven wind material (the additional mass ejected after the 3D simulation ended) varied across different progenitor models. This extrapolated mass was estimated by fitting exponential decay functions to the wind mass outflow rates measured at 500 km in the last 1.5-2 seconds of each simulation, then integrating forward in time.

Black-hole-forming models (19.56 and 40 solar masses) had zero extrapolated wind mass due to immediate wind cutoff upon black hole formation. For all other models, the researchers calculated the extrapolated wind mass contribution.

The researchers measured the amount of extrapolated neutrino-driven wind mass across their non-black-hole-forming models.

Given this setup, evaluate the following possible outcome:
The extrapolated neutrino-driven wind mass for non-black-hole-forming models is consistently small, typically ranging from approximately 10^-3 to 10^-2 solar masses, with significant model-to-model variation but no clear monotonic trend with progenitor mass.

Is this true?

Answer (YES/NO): NO